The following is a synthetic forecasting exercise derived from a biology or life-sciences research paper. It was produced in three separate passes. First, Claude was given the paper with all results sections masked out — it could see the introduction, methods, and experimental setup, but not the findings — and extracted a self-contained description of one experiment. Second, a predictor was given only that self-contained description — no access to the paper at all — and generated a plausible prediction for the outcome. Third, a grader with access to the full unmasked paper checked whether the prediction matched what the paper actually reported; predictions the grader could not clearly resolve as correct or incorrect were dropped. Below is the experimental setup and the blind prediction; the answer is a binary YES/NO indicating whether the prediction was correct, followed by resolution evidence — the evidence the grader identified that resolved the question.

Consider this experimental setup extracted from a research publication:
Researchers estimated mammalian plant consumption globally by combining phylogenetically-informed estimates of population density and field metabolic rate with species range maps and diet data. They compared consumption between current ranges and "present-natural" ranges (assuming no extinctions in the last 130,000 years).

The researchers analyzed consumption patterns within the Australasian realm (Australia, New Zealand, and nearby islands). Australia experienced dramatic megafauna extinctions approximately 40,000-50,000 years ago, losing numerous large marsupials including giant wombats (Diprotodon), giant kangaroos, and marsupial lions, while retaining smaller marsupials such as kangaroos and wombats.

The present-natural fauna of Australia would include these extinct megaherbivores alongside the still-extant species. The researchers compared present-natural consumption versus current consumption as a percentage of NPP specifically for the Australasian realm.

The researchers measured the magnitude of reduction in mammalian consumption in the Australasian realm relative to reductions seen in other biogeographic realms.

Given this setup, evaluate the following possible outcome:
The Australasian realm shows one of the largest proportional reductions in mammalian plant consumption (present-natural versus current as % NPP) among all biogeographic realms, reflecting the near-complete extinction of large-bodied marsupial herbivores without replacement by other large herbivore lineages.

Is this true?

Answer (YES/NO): YES